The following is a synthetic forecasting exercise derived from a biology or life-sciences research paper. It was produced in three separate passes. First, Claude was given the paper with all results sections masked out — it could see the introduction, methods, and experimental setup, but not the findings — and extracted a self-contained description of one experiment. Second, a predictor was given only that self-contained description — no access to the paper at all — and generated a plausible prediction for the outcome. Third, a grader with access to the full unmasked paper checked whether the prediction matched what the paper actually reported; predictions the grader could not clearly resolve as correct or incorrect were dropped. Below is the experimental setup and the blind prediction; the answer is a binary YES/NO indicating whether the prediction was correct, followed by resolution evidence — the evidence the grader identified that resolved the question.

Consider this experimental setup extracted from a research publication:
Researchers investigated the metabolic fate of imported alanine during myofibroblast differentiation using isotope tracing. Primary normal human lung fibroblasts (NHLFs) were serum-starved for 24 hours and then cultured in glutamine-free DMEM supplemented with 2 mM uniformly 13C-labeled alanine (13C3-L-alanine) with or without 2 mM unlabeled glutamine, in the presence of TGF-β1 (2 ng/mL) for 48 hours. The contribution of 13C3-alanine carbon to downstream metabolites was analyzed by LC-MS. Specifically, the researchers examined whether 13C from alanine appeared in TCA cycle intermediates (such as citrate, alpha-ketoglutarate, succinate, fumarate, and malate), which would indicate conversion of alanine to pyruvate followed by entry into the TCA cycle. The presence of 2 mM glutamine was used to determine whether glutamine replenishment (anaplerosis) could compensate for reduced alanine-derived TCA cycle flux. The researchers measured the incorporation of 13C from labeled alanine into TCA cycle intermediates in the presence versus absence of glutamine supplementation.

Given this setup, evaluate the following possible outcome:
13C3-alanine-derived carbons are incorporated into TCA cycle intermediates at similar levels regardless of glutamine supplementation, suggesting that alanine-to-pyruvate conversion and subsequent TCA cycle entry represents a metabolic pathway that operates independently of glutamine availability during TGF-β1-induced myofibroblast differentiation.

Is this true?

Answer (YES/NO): NO